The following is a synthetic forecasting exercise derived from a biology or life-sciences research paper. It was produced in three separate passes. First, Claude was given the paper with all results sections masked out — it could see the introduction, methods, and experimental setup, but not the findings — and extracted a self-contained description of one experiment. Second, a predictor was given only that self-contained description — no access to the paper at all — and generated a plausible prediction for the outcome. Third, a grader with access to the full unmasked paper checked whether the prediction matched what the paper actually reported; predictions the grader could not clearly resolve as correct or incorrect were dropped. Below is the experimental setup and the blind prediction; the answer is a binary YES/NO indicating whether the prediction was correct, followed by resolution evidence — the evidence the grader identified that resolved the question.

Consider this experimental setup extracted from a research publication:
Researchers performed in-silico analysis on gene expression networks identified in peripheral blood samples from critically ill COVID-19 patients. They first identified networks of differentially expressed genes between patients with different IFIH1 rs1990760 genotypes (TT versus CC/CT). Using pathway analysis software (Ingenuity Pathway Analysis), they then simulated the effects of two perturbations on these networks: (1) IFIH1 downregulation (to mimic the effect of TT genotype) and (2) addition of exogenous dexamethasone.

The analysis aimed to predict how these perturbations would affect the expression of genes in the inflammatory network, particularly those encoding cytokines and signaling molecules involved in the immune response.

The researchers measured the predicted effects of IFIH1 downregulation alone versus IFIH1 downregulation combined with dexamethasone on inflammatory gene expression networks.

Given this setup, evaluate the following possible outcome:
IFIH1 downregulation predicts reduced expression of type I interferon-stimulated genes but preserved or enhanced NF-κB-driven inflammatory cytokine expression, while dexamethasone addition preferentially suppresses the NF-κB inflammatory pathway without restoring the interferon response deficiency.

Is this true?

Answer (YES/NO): NO